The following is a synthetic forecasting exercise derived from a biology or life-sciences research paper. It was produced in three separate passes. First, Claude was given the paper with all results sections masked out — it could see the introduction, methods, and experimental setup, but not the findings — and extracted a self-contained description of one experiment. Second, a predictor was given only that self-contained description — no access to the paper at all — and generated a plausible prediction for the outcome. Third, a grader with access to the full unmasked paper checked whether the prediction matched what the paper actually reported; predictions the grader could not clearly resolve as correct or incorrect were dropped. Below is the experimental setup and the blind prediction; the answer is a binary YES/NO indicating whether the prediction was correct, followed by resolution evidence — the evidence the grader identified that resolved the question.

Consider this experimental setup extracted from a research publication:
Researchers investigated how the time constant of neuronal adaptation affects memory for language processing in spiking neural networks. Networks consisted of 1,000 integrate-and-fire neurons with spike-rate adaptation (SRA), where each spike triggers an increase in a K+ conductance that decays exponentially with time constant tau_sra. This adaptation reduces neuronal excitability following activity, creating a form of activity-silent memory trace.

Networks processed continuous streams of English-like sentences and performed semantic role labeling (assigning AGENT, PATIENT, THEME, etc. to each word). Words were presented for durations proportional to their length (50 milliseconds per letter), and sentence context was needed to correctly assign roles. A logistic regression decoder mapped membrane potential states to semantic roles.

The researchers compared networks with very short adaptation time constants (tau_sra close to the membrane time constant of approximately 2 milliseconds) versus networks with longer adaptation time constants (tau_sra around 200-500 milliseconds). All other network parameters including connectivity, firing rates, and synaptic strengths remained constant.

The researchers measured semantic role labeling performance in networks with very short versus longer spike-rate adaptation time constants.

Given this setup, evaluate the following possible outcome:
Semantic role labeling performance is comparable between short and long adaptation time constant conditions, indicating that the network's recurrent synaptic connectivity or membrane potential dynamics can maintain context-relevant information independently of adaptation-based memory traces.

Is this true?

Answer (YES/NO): NO